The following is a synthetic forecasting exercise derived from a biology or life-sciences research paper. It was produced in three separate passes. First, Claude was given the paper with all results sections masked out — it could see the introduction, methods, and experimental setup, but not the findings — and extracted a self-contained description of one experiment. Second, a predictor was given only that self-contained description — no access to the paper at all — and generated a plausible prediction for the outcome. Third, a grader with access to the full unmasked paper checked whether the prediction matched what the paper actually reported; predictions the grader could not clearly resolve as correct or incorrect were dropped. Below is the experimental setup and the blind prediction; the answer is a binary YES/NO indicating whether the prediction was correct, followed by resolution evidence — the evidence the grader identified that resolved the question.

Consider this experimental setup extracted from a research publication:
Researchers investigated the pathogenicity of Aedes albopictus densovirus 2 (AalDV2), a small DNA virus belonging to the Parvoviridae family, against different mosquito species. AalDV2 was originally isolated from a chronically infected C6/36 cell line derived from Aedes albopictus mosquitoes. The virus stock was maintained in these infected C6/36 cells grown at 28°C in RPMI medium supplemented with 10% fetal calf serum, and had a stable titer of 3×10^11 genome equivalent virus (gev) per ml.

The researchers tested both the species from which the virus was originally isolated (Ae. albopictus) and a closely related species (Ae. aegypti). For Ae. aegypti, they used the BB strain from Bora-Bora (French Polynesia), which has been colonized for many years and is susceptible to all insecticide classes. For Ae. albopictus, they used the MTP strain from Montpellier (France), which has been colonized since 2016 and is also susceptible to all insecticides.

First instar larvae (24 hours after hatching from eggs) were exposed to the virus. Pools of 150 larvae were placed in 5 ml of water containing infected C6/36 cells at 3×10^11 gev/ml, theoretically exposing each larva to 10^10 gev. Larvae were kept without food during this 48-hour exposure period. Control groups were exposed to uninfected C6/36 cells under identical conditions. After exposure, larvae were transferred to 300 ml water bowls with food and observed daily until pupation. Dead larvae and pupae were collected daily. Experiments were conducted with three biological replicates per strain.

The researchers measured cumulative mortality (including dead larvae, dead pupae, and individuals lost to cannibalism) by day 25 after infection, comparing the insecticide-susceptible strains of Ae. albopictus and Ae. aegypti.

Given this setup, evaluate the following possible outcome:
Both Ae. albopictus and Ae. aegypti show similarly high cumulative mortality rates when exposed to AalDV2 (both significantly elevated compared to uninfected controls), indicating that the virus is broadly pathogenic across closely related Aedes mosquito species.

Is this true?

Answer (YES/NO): NO